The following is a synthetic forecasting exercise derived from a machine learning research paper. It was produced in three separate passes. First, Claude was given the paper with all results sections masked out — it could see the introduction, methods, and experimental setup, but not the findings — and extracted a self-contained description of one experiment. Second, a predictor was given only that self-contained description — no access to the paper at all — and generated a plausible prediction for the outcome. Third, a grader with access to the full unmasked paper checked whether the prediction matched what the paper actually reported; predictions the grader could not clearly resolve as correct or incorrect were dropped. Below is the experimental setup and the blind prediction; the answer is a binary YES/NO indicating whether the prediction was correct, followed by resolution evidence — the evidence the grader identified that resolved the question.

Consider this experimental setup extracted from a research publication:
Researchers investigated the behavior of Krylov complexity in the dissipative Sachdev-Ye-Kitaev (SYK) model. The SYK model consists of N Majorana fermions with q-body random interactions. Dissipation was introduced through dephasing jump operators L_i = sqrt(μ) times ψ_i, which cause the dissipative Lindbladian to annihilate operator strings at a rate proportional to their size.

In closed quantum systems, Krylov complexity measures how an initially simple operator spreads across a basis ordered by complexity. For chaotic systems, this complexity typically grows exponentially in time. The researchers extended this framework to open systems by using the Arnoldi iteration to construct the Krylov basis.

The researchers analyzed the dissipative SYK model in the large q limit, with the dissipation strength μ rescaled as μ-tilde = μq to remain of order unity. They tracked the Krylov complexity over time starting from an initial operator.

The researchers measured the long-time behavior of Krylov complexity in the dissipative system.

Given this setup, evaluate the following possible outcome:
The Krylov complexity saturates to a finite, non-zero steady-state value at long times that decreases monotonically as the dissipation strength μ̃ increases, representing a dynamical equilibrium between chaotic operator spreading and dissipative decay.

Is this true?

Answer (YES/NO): YES